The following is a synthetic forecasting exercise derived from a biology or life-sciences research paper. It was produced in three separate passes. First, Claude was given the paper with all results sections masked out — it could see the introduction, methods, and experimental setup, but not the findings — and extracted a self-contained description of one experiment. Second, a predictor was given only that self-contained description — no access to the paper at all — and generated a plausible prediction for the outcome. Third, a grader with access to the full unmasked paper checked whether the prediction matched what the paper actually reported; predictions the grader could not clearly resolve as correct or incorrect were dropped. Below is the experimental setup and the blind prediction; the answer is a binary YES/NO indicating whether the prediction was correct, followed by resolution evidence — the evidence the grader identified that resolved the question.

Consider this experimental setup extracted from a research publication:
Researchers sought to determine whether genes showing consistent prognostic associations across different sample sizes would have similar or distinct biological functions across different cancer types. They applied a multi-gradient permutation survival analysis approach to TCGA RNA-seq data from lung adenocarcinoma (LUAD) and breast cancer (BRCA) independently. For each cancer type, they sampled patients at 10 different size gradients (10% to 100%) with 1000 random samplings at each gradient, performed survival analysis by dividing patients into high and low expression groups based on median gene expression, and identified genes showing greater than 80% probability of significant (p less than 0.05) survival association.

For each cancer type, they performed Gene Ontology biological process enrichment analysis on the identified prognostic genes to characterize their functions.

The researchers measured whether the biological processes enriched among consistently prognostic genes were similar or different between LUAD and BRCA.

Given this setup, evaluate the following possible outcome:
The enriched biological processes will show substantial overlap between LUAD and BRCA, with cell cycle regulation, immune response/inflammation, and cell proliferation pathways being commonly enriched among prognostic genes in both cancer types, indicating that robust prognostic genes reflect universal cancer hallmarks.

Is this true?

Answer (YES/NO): NO